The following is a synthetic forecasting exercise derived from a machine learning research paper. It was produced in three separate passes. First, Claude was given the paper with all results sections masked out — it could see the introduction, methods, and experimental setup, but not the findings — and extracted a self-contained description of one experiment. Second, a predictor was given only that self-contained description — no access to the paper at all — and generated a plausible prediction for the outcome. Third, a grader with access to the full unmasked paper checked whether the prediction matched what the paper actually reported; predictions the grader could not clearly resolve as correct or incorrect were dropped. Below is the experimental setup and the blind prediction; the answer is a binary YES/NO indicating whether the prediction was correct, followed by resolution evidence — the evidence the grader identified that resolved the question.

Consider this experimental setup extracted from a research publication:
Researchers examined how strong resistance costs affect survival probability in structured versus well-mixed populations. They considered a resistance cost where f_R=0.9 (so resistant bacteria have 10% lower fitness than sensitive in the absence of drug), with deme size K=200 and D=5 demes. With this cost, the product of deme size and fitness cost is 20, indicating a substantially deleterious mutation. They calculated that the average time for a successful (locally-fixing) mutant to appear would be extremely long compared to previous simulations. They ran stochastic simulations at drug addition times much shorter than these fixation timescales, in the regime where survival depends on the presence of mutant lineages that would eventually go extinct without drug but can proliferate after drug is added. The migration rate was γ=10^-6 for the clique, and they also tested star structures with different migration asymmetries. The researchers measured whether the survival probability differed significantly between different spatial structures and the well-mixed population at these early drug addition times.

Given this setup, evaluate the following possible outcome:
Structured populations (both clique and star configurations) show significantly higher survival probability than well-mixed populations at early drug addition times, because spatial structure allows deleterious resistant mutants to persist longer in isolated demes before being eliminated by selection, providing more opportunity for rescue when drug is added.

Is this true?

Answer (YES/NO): NO